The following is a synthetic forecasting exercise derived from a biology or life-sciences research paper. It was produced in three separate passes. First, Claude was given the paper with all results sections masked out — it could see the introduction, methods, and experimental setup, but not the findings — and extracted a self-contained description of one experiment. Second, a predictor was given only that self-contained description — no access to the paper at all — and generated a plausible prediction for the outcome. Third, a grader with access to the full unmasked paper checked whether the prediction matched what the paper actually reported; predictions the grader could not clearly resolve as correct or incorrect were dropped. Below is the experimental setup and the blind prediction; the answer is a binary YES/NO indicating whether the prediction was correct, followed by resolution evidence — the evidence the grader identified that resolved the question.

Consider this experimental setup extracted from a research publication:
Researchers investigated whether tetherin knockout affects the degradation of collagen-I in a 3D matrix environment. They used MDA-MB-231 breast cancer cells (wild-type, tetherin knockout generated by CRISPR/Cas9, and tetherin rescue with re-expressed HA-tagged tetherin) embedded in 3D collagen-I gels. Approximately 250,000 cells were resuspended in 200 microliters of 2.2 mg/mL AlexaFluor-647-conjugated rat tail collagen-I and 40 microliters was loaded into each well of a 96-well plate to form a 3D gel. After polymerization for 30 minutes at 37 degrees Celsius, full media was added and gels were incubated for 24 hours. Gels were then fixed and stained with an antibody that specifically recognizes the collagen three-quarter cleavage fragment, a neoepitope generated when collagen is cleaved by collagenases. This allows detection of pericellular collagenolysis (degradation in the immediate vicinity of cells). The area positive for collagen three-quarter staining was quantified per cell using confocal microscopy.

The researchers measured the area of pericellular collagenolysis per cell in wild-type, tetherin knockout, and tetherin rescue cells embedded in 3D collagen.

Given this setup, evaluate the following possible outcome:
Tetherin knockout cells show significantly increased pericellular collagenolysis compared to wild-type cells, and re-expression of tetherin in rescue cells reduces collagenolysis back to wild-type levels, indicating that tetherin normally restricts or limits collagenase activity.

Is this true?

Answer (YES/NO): NO